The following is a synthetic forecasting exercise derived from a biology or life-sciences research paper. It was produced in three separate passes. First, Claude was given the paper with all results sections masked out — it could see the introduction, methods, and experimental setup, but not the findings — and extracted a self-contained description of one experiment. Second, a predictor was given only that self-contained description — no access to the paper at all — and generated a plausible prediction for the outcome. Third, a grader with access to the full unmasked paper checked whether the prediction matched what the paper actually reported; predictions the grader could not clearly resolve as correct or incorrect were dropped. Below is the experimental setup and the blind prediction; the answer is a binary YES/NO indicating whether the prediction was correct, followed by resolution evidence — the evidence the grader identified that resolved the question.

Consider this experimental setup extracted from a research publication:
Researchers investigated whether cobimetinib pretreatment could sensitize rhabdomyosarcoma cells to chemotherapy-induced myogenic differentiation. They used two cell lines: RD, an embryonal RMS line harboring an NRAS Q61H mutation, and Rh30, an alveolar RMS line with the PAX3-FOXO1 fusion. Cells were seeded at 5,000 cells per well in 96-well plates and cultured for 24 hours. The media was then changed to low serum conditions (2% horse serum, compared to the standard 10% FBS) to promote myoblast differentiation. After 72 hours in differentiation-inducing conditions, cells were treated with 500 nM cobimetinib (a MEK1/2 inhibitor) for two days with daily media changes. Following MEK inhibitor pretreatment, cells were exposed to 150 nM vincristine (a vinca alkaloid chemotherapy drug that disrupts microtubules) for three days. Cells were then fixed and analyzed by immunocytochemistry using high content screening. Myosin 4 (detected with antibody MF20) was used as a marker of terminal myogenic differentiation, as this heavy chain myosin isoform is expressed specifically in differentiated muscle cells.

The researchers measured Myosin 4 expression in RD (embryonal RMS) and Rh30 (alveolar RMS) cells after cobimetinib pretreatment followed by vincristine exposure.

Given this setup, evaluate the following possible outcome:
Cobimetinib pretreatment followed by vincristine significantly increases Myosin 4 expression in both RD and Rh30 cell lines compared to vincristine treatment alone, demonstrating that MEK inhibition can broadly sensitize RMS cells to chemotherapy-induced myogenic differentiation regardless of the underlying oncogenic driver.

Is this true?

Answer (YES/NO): NO